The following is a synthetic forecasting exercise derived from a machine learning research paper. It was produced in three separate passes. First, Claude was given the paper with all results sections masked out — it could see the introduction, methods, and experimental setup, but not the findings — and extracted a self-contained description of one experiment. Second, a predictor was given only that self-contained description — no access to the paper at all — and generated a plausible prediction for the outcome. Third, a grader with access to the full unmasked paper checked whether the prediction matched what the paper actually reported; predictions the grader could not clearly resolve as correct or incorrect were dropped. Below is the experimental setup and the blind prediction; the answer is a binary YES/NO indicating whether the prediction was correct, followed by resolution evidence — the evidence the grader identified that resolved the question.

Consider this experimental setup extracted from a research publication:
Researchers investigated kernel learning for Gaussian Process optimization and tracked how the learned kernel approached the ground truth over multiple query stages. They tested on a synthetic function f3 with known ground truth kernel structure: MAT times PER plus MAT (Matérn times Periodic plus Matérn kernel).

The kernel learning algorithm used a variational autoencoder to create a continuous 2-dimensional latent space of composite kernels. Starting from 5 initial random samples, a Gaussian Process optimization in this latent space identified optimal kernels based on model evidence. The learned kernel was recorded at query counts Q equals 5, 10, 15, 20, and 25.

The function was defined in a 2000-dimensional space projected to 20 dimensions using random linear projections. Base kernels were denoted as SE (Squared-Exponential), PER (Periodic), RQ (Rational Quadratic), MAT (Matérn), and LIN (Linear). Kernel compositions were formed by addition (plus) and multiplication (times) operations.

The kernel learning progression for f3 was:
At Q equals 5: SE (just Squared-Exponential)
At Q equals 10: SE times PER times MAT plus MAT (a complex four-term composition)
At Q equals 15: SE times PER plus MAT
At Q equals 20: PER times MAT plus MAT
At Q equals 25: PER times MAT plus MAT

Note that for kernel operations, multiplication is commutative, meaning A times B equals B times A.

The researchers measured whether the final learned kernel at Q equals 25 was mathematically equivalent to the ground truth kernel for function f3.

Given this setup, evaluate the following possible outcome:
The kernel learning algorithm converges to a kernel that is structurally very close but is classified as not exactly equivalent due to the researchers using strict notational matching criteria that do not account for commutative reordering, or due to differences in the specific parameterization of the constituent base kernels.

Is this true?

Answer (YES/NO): NO